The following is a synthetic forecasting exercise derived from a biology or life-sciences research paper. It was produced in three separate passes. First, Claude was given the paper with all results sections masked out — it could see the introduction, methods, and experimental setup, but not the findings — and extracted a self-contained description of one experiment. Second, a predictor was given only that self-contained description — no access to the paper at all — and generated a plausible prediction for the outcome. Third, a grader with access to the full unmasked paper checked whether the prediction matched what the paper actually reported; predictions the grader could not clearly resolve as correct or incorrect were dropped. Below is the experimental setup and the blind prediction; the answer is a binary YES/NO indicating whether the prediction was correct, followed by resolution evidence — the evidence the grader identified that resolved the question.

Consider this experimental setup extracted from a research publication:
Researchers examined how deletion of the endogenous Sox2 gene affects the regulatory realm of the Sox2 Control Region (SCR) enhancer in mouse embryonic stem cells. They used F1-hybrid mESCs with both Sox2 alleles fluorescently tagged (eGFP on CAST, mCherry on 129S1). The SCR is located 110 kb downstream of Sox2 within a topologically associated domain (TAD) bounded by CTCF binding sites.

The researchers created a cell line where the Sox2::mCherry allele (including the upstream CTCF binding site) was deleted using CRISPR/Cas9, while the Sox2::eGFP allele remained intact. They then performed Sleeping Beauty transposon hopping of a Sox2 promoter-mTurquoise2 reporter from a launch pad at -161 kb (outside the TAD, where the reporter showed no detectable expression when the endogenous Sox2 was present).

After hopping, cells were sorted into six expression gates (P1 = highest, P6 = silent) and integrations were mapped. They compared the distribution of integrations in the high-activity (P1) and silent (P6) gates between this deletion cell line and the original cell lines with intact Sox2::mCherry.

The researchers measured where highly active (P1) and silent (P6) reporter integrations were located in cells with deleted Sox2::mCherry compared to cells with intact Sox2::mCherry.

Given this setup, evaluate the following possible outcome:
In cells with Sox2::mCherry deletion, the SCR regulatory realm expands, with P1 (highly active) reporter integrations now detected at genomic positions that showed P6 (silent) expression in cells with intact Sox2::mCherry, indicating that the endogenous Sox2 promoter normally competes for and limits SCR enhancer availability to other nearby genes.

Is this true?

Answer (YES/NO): YES